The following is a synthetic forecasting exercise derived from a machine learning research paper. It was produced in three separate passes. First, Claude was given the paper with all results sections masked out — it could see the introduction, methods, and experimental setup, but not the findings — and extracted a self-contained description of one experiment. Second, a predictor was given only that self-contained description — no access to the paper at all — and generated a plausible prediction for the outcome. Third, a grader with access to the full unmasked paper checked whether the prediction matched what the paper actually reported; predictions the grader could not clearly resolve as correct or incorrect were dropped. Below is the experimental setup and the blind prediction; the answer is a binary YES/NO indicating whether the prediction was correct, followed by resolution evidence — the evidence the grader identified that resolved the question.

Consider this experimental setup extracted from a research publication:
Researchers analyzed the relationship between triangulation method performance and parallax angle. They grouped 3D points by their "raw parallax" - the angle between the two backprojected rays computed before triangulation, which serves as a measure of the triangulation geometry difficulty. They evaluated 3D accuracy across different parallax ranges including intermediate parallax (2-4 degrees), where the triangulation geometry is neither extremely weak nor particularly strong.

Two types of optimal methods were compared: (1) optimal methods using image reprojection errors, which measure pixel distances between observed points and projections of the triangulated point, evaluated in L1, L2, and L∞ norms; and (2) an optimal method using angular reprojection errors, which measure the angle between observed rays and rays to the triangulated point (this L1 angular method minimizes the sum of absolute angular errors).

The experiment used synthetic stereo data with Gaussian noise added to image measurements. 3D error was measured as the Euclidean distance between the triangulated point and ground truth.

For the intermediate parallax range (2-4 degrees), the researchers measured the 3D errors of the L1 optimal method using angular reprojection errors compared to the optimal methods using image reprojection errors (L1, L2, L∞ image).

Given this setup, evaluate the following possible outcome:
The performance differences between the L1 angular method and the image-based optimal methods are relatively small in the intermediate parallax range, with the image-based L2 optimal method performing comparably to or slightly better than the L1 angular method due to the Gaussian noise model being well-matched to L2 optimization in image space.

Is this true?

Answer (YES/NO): NO